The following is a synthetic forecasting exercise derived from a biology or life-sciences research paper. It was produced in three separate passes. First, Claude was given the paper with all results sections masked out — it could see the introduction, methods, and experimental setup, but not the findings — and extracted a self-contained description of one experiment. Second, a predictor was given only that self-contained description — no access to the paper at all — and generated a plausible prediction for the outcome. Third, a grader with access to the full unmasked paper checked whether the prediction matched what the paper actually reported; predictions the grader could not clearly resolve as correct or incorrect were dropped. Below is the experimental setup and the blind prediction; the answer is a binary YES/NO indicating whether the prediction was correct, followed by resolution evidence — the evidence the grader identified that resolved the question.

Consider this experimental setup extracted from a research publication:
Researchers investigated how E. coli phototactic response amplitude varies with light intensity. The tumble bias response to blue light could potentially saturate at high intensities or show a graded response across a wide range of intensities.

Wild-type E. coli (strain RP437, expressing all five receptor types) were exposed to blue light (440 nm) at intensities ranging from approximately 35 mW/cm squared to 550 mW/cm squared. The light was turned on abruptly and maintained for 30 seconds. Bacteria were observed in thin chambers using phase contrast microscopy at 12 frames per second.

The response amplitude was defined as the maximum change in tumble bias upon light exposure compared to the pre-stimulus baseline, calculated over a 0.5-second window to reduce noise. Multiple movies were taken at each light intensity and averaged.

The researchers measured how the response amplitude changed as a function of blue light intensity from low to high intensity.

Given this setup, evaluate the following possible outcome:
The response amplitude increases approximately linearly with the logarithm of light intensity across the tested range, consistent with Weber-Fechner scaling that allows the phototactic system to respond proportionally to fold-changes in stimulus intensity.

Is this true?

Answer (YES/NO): NO